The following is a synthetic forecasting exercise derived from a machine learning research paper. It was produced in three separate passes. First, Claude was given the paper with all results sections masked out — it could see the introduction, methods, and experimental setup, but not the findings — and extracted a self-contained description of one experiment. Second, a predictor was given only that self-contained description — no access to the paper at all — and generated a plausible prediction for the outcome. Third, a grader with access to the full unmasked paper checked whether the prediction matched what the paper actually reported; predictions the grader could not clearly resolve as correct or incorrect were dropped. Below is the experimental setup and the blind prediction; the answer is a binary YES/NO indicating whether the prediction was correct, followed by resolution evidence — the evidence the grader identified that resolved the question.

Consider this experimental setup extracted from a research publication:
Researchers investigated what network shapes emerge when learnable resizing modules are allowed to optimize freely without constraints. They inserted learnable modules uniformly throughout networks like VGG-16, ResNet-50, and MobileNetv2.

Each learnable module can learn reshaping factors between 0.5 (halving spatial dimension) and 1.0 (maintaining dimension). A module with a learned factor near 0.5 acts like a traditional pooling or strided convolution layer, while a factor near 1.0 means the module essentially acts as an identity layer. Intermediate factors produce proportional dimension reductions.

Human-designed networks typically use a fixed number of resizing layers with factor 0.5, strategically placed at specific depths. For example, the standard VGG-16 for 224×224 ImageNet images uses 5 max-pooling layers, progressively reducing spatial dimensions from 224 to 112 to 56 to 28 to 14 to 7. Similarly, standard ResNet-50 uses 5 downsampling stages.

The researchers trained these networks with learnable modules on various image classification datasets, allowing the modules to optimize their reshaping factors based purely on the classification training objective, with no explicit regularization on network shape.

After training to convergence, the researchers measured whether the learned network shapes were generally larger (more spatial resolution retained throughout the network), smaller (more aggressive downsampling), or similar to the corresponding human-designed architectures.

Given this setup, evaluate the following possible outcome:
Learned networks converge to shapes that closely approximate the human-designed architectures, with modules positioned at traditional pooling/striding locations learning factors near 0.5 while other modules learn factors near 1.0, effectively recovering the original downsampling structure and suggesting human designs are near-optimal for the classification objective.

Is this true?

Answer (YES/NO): NO